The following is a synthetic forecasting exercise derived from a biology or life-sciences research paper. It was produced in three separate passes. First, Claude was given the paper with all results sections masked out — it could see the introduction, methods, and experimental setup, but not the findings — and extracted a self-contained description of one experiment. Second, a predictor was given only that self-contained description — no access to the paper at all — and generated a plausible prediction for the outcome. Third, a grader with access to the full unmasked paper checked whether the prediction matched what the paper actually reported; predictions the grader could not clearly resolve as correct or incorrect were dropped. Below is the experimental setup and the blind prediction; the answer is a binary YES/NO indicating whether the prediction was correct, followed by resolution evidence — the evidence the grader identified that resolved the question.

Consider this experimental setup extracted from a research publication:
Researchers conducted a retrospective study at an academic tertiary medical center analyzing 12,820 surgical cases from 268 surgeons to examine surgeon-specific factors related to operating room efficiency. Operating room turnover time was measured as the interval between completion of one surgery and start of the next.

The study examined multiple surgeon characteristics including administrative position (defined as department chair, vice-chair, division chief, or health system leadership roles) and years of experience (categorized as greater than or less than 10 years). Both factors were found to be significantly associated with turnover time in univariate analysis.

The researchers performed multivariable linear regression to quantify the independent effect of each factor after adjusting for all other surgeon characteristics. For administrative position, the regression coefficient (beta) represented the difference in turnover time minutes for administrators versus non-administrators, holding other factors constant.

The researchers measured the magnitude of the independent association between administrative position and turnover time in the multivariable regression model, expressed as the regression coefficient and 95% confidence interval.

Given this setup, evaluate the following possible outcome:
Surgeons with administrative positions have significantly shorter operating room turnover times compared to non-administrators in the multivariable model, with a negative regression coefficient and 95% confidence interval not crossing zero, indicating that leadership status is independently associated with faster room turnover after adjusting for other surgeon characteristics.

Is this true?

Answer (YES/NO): YES